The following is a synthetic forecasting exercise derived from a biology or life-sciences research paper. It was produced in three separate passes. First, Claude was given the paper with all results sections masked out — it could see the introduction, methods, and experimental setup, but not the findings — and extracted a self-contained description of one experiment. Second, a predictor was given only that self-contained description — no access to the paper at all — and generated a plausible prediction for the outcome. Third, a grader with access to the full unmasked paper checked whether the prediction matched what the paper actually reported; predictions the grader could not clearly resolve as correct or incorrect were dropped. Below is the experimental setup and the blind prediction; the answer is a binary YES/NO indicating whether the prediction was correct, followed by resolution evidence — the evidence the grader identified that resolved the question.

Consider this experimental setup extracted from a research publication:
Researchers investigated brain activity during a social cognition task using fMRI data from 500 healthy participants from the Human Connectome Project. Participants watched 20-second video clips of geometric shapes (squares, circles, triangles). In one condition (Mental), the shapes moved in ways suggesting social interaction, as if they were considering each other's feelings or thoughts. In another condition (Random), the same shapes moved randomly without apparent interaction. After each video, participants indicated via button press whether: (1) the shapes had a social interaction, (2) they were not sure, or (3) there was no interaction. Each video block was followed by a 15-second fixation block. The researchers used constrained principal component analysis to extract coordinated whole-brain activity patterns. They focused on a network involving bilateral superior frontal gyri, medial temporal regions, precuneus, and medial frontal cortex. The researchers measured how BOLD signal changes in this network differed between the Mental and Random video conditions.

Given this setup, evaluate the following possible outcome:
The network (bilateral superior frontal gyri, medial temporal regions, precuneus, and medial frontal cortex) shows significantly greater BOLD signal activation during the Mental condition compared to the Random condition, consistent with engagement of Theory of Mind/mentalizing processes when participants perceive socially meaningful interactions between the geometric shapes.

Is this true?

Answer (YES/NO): YES